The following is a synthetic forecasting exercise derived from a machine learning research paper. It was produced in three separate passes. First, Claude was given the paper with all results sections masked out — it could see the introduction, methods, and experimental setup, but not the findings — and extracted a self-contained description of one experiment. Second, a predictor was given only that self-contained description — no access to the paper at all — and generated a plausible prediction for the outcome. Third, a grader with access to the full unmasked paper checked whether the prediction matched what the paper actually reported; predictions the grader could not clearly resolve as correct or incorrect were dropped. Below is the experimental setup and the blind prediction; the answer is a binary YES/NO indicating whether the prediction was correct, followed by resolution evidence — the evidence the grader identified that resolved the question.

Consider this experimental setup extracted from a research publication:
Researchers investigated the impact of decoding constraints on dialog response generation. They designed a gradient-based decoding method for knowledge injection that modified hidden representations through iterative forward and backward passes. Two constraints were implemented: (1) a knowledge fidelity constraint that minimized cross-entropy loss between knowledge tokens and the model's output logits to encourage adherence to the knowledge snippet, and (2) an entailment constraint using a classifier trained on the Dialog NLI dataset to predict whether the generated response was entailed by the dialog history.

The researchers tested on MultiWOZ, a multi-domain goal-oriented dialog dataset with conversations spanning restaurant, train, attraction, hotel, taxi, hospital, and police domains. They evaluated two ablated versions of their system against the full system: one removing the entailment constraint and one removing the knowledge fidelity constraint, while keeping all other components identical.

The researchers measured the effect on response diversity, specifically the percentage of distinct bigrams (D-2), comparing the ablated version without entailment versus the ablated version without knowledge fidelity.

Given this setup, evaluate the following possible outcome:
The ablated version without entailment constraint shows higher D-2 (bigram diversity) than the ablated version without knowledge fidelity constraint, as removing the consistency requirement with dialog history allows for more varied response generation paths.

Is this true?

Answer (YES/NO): YES